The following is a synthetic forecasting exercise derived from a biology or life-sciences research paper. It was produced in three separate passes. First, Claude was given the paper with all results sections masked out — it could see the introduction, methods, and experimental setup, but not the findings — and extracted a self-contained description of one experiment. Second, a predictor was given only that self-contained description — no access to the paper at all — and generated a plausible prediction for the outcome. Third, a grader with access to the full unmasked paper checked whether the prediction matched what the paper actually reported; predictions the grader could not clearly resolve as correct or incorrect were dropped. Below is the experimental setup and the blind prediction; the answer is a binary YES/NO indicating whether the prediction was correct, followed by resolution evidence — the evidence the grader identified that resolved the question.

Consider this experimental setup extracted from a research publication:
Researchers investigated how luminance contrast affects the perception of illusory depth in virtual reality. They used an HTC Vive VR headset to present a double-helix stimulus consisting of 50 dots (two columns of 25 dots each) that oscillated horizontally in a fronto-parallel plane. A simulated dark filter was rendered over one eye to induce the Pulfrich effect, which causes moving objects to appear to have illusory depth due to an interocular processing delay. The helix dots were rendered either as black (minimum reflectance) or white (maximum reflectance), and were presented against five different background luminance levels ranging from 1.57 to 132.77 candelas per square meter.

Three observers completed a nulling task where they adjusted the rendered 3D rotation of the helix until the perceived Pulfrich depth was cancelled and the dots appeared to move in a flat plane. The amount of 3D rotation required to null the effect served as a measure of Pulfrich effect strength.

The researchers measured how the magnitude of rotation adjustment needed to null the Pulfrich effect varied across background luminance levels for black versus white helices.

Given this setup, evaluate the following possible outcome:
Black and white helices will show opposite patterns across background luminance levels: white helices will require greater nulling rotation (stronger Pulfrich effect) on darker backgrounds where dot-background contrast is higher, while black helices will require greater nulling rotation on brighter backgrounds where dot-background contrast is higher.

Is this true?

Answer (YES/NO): NO